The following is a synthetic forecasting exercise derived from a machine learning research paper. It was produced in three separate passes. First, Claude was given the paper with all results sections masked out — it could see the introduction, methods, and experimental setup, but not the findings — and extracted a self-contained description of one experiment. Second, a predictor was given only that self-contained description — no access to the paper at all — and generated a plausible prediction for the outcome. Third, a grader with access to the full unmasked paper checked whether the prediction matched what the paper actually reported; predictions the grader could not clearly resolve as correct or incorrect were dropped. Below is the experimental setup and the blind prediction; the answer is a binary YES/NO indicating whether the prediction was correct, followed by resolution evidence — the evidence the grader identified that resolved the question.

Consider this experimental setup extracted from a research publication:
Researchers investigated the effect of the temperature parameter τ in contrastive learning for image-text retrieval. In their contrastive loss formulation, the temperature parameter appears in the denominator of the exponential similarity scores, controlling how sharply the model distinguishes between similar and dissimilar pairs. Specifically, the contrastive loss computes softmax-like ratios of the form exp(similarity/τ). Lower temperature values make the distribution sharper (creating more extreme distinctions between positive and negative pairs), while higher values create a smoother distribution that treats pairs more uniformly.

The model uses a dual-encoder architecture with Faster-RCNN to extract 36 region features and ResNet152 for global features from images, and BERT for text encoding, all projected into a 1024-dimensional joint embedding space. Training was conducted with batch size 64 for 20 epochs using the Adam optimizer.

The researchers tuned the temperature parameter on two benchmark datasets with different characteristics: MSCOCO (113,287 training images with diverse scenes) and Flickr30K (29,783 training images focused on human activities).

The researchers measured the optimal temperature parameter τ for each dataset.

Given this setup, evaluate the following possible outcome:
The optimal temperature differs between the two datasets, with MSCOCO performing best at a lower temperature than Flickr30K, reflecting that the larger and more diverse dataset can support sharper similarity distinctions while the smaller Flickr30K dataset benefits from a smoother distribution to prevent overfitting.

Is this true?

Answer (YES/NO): NO